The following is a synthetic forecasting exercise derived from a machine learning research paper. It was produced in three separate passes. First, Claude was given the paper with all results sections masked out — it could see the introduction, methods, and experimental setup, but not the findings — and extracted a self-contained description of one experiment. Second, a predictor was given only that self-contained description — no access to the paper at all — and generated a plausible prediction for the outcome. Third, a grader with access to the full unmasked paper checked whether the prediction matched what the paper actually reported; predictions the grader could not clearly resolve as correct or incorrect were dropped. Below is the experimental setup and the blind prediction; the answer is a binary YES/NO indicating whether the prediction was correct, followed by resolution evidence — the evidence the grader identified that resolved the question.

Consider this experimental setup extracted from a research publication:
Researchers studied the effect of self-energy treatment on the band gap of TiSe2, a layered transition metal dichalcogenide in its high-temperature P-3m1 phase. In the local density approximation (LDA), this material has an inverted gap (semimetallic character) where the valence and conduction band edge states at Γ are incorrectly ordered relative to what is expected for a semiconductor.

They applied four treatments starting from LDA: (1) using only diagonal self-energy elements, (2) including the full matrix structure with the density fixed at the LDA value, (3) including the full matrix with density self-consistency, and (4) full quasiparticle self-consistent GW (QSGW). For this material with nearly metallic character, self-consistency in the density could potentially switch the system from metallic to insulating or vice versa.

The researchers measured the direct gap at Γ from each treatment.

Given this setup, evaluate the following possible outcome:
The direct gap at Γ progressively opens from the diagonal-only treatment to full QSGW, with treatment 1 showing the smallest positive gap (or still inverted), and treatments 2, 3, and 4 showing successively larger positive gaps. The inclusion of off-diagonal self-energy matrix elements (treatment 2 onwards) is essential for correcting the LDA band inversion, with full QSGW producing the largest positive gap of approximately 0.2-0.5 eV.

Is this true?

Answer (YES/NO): NO